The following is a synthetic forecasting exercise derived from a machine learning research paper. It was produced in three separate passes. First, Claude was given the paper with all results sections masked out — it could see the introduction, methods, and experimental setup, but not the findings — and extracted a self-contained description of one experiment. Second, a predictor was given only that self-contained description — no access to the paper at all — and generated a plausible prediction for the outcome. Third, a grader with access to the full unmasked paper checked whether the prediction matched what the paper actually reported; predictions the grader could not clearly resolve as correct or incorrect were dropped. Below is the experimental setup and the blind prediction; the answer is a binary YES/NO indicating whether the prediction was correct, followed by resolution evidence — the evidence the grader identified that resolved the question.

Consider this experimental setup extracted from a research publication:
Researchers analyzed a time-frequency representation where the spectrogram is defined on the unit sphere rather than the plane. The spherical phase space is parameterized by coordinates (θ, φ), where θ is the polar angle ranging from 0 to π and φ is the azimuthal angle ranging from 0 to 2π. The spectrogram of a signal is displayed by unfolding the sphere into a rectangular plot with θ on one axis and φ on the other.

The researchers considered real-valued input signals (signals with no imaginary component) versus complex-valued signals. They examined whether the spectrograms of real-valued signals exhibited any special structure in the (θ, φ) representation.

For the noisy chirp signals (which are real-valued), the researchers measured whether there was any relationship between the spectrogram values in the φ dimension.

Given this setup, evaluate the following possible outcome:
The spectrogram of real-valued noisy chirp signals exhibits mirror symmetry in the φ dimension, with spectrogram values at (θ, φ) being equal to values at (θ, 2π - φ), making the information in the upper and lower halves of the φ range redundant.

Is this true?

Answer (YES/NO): YES